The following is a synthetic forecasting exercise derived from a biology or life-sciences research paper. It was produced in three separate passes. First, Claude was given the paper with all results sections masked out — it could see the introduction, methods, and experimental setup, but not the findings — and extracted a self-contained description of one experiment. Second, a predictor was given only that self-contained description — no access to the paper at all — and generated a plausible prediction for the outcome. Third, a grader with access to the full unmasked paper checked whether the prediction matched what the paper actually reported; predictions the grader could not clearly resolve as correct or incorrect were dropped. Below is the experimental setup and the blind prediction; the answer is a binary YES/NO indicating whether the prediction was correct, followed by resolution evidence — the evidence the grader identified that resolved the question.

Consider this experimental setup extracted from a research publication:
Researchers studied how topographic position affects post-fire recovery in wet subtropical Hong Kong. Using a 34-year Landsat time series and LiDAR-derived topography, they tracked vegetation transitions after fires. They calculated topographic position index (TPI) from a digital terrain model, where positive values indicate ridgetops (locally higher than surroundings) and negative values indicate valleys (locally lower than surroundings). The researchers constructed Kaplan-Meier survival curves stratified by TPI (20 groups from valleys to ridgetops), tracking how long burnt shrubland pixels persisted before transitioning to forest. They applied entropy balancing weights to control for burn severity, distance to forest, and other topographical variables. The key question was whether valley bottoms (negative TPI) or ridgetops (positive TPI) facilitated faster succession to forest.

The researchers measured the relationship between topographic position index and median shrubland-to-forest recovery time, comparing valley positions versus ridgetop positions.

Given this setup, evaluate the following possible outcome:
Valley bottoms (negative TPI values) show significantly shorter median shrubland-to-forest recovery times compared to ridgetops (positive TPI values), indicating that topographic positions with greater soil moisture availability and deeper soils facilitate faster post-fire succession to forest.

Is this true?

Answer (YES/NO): YES